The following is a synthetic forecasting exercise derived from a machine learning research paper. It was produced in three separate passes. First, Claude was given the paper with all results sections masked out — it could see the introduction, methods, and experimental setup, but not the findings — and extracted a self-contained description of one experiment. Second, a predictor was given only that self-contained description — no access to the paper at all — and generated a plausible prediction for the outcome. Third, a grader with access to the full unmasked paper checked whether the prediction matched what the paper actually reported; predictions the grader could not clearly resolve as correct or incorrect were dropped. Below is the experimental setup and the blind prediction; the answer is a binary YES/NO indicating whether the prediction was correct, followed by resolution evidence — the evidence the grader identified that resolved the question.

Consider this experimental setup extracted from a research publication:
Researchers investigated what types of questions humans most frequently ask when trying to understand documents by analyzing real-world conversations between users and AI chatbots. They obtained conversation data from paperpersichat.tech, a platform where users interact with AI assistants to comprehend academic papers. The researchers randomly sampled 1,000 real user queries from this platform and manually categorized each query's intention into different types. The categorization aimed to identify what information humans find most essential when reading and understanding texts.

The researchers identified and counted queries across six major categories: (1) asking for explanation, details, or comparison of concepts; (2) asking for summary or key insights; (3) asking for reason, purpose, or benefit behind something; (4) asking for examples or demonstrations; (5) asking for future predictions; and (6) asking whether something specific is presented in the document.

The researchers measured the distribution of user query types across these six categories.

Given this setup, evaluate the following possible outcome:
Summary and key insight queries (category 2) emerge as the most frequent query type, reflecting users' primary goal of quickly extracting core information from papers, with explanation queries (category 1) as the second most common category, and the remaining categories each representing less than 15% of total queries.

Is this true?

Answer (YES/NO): NO